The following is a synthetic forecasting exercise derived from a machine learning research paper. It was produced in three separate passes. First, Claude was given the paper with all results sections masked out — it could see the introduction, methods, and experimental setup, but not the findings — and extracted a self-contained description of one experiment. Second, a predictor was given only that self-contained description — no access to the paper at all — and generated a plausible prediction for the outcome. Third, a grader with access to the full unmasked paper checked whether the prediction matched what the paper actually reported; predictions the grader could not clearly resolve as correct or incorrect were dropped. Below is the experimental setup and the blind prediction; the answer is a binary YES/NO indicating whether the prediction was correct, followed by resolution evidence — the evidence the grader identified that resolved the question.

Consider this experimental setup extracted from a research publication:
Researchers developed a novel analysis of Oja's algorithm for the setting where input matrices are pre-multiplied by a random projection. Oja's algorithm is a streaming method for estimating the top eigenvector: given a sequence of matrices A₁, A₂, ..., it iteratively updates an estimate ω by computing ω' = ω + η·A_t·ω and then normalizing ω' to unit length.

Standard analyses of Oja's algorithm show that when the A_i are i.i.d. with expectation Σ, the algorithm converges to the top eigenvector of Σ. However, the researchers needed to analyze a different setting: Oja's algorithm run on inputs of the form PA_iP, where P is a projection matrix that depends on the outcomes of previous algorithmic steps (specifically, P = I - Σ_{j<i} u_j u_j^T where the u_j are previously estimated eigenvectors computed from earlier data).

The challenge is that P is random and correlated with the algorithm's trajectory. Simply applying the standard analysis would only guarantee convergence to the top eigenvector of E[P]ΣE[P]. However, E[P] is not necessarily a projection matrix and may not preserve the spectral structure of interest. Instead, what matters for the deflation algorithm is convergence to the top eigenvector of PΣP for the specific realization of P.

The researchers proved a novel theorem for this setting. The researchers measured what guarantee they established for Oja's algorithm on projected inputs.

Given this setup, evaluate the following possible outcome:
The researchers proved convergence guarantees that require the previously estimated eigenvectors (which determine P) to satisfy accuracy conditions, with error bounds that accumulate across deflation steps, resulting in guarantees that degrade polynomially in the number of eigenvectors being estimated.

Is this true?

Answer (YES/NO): YES